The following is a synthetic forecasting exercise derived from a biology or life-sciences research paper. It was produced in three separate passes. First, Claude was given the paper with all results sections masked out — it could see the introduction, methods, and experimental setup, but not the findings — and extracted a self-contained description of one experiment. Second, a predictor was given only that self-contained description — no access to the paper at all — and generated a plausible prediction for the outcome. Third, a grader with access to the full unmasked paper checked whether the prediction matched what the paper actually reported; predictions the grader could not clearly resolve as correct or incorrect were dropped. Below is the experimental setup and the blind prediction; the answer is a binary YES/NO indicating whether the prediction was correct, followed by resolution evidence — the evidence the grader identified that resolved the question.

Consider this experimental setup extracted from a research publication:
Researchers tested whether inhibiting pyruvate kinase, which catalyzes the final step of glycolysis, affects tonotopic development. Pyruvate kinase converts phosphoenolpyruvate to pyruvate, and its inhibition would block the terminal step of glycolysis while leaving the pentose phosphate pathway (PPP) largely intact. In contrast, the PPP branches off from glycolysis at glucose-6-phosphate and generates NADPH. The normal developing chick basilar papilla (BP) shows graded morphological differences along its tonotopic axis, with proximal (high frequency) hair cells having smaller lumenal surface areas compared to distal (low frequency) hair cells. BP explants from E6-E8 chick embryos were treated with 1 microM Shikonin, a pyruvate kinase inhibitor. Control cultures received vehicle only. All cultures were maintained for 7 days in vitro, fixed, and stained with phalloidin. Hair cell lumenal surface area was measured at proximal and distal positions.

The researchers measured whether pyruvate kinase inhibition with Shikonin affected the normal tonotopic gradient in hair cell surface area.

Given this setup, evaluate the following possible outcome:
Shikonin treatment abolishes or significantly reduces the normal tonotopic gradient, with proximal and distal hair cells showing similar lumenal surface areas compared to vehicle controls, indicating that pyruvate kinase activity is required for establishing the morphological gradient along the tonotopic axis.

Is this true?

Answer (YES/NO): YES